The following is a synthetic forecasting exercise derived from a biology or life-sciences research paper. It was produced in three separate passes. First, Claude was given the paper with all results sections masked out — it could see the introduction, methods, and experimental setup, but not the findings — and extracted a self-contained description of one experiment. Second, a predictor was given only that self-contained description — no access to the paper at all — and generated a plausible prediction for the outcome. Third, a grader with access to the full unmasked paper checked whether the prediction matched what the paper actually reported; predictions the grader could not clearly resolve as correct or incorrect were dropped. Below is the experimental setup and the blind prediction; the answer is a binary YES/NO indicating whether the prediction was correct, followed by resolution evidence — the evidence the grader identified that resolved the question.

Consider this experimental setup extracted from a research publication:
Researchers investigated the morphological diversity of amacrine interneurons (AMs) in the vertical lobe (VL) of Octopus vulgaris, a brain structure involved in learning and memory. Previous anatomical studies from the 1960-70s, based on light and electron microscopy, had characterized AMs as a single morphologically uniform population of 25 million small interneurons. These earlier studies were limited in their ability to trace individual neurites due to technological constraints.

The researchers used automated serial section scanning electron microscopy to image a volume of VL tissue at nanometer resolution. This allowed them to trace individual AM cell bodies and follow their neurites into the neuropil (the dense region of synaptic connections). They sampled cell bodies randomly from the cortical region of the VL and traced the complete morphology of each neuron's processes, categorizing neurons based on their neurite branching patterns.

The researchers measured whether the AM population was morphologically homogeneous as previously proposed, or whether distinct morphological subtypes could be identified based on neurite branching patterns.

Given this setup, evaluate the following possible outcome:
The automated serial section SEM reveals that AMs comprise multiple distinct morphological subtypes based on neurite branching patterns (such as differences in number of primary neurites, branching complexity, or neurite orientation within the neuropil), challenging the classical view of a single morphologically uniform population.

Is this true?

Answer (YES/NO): YES